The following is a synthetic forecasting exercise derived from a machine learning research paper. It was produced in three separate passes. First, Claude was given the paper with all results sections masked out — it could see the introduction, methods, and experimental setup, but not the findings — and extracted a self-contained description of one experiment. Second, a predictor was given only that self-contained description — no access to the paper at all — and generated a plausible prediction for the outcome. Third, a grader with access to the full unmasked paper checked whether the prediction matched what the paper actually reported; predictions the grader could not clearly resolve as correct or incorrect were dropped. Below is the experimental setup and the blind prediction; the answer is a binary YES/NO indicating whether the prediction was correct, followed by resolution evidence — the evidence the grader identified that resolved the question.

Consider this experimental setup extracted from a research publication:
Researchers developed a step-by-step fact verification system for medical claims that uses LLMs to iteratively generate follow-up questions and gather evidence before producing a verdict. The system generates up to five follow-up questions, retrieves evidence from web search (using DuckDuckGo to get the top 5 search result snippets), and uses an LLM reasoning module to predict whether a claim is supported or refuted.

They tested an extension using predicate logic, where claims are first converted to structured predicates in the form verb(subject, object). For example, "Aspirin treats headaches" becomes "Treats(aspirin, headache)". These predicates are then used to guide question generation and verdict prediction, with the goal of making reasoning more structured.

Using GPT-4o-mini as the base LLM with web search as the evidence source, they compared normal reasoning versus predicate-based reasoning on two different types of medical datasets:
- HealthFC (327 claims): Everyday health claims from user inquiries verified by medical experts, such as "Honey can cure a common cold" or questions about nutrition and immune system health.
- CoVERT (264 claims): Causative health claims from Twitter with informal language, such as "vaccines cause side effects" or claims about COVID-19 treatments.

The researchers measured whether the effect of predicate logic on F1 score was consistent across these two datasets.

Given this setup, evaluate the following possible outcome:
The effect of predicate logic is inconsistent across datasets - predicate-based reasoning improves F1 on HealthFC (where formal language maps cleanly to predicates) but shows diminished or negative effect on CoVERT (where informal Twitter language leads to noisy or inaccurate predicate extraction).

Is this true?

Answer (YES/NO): YES